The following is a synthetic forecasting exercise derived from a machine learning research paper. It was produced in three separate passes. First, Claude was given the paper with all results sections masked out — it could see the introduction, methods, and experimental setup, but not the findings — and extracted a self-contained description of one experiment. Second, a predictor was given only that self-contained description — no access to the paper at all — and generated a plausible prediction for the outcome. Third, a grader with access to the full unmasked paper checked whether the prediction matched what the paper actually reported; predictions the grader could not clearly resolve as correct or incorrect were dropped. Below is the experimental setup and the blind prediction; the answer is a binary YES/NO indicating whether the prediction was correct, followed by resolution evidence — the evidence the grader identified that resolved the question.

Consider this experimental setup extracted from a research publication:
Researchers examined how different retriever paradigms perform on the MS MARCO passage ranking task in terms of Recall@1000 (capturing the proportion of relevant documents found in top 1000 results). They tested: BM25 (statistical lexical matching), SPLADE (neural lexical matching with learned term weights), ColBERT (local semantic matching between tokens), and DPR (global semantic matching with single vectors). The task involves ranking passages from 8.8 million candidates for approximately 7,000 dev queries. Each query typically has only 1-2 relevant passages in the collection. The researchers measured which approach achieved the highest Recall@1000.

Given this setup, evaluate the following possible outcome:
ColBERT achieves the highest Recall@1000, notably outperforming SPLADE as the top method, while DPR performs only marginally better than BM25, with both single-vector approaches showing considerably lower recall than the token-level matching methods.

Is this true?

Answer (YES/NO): NO